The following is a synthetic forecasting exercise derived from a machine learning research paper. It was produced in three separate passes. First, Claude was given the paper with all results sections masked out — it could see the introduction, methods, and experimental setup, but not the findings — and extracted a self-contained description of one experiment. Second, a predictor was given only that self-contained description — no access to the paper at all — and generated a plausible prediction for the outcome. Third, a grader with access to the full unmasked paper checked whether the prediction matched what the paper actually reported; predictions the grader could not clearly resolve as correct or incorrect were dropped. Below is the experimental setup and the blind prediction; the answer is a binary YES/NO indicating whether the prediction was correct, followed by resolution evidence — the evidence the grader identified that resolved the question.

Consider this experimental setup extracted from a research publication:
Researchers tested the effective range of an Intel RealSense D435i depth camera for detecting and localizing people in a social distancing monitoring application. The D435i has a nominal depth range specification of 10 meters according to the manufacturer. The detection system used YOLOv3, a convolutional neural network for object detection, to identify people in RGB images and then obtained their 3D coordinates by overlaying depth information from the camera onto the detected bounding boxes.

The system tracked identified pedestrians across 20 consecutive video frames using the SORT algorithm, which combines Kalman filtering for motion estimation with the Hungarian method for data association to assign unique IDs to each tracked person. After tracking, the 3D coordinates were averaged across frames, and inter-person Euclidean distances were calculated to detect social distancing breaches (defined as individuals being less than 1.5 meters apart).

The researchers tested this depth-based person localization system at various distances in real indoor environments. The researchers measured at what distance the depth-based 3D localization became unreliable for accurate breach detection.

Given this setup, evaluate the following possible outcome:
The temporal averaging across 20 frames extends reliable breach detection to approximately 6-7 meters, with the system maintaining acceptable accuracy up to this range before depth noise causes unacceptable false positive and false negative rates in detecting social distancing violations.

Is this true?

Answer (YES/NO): NO